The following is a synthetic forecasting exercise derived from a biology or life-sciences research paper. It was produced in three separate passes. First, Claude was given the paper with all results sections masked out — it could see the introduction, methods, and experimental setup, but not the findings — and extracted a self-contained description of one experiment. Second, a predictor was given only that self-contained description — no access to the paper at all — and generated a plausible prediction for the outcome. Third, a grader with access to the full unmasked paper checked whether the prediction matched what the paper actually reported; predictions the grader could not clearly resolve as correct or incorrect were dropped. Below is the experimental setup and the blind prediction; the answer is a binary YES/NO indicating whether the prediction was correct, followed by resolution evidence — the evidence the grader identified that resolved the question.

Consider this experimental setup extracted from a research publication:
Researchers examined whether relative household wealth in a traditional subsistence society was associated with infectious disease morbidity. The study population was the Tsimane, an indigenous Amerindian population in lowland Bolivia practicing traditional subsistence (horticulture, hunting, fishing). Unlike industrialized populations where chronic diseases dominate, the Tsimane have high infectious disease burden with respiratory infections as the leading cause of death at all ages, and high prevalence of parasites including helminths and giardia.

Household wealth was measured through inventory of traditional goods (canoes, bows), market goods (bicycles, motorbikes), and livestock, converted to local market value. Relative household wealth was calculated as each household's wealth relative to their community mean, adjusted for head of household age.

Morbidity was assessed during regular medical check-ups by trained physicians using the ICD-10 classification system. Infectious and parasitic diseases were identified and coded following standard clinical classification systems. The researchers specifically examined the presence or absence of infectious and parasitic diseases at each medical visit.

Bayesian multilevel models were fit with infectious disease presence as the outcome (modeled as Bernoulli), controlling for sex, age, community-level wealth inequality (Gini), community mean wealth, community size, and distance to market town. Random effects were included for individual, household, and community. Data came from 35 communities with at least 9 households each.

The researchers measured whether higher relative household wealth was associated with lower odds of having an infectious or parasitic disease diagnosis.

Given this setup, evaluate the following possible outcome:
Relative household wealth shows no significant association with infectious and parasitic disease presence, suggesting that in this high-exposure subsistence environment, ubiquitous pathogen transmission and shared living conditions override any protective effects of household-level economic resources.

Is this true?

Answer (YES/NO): YES